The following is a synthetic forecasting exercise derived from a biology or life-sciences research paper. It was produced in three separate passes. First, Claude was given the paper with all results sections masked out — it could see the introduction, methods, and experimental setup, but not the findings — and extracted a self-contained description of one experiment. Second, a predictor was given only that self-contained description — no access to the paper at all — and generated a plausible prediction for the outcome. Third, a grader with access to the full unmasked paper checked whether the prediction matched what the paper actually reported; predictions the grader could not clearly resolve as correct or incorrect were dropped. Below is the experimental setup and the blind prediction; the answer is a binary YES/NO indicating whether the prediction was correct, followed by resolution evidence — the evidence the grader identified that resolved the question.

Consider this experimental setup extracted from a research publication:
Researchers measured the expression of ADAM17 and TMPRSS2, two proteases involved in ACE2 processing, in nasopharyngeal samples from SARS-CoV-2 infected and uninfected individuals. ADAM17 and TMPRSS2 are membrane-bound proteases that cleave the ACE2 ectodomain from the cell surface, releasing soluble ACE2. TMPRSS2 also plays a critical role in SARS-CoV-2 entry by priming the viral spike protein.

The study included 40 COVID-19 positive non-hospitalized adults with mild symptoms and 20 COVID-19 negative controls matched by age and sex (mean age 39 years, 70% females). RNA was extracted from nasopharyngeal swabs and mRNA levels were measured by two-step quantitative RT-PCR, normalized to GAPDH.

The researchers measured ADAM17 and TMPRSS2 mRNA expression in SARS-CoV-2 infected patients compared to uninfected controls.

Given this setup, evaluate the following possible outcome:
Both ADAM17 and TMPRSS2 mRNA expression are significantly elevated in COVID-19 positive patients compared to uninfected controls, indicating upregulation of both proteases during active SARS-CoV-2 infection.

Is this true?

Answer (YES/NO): NO